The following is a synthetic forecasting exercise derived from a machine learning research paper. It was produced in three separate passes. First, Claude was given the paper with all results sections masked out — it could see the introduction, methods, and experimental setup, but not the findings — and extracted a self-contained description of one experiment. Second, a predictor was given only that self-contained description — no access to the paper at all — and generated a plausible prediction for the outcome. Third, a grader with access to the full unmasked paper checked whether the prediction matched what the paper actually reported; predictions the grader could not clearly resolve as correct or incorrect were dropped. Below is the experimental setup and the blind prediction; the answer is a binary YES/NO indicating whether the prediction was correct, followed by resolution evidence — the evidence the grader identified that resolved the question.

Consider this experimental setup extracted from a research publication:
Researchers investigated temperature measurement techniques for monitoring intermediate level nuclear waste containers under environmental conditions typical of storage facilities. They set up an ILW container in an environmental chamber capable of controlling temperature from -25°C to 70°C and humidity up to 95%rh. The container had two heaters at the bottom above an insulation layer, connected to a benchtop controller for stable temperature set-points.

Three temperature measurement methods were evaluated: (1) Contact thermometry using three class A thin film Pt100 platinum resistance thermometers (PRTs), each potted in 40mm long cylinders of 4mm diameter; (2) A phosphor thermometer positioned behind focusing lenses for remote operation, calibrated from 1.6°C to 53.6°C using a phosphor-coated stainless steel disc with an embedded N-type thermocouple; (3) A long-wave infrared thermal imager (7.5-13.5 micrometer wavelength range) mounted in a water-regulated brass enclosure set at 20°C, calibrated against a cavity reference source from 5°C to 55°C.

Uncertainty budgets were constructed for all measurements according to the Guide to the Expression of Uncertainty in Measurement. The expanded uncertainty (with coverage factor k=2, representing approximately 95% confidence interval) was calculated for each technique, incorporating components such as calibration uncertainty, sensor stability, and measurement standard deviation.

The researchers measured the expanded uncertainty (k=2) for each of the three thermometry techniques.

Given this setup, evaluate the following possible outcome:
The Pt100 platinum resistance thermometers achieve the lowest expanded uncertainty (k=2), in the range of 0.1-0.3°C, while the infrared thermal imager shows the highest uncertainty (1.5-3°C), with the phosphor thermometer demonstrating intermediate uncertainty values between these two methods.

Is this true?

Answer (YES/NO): NO